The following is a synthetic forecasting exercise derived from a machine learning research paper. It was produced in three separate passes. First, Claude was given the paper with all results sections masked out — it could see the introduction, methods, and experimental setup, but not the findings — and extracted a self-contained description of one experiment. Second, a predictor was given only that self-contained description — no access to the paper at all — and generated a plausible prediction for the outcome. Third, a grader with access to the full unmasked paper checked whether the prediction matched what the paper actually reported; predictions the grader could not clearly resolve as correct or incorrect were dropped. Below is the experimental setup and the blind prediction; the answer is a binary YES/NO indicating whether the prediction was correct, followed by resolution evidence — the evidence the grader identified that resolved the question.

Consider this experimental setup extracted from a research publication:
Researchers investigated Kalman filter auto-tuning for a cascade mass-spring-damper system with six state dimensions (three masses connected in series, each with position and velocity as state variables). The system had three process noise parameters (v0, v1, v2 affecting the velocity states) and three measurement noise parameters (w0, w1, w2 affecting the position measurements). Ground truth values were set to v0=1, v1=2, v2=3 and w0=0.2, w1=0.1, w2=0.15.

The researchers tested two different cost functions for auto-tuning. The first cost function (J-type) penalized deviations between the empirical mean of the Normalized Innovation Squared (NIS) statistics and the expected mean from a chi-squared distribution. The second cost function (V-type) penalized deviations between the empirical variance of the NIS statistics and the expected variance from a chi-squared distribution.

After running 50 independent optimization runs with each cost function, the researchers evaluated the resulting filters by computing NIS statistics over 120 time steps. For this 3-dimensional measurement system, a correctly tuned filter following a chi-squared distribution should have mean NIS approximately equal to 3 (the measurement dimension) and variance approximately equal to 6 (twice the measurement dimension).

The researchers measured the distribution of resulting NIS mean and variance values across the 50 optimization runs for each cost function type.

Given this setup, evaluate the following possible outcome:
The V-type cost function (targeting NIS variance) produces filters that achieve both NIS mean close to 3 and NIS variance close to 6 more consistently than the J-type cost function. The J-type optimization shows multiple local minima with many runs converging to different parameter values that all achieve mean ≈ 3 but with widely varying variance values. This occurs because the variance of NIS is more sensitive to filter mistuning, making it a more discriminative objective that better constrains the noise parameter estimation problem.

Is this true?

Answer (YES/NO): NO